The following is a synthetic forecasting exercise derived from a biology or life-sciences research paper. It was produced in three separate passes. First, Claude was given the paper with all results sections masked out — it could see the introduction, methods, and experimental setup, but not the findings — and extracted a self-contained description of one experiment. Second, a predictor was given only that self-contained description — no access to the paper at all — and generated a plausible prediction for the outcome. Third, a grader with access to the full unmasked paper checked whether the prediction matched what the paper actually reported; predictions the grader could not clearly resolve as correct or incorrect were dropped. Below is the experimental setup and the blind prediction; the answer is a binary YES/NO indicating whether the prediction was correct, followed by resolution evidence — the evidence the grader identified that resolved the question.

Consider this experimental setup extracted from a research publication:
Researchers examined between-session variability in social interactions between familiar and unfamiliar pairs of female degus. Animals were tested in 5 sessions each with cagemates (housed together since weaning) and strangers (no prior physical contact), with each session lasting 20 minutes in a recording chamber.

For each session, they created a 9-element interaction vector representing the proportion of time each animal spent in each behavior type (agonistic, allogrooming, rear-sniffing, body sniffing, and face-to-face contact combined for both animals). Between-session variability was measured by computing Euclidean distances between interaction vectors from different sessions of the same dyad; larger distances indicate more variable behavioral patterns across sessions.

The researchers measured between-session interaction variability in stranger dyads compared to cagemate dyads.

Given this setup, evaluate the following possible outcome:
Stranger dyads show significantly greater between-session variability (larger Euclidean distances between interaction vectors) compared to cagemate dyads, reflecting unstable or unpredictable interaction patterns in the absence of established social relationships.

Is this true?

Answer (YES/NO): NO